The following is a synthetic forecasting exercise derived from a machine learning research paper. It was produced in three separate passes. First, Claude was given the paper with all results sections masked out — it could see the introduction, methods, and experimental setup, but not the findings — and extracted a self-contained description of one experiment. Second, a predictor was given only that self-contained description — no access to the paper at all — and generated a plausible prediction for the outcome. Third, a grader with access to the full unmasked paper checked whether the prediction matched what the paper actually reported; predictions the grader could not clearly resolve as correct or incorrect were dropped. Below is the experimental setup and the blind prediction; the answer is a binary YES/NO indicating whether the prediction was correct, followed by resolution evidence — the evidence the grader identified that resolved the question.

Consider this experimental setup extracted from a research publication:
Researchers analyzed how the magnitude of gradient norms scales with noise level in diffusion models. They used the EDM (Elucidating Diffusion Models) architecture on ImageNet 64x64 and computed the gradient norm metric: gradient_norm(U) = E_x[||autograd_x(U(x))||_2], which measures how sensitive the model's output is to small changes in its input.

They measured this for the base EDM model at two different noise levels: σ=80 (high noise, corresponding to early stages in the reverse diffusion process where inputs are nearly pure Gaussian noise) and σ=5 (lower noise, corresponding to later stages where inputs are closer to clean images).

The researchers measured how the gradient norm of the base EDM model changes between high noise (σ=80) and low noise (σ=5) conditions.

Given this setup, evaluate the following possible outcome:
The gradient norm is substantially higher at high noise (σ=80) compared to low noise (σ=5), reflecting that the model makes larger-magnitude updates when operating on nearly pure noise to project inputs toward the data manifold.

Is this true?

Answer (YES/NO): NO